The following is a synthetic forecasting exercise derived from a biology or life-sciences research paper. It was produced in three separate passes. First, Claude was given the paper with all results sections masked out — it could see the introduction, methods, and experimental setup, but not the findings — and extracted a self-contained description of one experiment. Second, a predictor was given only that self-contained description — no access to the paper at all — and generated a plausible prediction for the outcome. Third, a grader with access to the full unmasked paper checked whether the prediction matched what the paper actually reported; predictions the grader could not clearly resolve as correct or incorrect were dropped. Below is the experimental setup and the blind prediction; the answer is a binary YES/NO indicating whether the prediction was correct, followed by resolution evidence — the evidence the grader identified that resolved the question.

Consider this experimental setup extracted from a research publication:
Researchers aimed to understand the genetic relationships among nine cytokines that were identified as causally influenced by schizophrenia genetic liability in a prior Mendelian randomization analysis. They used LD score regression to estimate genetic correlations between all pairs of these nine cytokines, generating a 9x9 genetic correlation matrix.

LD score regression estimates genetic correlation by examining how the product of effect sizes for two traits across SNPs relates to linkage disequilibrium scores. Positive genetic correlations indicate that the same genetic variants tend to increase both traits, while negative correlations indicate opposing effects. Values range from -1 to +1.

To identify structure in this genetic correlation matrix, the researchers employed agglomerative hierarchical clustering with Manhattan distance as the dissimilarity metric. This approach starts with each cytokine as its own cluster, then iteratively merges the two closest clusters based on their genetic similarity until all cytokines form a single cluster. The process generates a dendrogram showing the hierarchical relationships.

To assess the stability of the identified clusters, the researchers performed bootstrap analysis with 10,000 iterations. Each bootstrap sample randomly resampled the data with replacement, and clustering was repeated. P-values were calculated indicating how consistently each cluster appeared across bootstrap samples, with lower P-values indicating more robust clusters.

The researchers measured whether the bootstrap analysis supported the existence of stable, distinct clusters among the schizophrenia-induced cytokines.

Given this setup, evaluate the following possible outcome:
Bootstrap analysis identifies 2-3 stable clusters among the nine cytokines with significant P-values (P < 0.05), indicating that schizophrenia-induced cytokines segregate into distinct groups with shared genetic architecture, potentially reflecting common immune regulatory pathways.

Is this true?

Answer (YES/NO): YES